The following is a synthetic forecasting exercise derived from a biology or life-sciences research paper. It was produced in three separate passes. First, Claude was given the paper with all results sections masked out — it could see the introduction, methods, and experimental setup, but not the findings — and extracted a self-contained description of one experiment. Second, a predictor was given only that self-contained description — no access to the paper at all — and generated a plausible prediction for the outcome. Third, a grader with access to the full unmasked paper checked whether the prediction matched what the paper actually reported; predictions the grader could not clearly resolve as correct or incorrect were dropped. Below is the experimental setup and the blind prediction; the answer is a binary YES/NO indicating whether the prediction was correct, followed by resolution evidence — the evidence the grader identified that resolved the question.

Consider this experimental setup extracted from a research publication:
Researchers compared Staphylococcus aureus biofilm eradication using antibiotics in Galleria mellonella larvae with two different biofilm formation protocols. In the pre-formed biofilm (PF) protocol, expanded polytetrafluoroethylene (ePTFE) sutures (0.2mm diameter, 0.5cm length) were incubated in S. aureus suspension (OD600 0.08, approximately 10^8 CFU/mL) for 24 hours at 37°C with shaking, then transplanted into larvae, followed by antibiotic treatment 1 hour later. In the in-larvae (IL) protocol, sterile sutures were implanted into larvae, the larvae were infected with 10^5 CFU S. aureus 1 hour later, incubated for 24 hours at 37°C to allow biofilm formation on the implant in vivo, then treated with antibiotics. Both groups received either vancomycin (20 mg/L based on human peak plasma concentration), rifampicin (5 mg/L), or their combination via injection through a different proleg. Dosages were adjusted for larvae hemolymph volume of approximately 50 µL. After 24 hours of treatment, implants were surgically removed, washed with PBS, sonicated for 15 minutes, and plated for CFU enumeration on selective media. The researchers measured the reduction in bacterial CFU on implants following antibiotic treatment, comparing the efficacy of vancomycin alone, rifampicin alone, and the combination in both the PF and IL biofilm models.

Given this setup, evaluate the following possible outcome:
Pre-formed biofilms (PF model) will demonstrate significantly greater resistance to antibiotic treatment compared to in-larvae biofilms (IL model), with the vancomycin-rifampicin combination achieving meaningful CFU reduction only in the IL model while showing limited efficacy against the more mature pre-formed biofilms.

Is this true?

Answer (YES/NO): NO